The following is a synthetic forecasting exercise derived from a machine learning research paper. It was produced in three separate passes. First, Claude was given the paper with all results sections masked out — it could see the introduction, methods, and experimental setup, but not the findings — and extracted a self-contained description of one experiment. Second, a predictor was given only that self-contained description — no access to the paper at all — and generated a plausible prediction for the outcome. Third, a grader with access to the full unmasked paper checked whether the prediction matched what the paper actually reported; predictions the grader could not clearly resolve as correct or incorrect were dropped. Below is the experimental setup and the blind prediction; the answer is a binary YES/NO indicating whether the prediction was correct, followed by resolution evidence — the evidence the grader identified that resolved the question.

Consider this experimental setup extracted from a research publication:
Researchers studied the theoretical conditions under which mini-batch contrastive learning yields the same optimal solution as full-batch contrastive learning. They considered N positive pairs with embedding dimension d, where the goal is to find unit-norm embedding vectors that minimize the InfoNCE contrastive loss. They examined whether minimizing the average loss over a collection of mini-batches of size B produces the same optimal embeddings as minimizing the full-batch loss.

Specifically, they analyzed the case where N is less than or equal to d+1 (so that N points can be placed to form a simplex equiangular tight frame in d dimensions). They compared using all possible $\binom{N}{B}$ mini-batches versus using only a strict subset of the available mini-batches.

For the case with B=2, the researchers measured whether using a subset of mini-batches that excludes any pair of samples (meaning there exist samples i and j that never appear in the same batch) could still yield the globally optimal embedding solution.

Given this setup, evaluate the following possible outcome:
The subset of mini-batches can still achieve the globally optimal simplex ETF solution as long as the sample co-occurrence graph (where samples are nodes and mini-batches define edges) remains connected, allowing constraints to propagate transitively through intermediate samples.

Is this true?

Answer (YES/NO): NO